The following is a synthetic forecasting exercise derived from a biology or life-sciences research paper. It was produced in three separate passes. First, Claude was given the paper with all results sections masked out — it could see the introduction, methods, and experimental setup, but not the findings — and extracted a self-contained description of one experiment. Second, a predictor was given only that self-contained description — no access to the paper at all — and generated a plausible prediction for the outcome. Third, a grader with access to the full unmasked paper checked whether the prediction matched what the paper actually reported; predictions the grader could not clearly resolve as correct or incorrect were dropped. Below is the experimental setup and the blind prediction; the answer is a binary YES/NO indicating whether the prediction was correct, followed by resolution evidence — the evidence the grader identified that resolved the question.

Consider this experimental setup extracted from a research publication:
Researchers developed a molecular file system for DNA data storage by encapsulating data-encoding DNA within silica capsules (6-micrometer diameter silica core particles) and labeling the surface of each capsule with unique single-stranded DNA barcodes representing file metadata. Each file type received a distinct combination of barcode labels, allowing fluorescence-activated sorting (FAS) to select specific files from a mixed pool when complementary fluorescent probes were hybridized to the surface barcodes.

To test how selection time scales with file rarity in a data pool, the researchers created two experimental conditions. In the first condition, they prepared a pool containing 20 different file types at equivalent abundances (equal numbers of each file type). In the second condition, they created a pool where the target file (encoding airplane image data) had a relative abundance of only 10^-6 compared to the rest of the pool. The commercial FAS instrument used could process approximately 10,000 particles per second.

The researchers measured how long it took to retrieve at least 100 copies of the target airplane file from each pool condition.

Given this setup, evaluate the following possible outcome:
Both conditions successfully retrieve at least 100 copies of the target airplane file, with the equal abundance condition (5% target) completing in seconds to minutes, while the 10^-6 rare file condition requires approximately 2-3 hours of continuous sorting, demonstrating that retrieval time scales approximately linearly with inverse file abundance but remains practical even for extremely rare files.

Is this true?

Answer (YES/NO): NO